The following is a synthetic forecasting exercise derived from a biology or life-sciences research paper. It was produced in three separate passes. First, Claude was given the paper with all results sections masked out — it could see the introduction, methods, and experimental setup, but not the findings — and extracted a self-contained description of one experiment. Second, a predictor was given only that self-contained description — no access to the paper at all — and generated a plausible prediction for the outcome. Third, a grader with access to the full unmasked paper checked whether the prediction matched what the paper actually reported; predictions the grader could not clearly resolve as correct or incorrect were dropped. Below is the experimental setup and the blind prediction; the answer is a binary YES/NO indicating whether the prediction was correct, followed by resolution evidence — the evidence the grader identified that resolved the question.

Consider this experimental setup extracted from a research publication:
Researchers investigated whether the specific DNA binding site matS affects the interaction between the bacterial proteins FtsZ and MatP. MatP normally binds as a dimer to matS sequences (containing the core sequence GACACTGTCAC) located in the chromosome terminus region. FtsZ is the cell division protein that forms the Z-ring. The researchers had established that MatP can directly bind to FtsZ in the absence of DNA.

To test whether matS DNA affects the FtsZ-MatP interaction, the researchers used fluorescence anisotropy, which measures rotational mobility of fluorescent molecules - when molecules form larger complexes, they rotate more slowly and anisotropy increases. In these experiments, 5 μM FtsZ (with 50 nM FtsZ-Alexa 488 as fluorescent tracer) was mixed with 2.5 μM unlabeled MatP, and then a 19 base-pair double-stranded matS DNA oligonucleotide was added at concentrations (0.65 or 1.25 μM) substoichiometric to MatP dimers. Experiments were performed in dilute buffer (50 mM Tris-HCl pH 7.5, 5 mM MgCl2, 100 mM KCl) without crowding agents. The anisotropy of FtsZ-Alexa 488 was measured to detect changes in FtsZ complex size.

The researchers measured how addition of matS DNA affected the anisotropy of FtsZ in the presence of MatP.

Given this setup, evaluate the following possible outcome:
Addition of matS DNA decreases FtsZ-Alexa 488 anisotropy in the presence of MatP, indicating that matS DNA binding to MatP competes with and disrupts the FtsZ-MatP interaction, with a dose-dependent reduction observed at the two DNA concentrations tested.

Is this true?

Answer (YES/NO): YES